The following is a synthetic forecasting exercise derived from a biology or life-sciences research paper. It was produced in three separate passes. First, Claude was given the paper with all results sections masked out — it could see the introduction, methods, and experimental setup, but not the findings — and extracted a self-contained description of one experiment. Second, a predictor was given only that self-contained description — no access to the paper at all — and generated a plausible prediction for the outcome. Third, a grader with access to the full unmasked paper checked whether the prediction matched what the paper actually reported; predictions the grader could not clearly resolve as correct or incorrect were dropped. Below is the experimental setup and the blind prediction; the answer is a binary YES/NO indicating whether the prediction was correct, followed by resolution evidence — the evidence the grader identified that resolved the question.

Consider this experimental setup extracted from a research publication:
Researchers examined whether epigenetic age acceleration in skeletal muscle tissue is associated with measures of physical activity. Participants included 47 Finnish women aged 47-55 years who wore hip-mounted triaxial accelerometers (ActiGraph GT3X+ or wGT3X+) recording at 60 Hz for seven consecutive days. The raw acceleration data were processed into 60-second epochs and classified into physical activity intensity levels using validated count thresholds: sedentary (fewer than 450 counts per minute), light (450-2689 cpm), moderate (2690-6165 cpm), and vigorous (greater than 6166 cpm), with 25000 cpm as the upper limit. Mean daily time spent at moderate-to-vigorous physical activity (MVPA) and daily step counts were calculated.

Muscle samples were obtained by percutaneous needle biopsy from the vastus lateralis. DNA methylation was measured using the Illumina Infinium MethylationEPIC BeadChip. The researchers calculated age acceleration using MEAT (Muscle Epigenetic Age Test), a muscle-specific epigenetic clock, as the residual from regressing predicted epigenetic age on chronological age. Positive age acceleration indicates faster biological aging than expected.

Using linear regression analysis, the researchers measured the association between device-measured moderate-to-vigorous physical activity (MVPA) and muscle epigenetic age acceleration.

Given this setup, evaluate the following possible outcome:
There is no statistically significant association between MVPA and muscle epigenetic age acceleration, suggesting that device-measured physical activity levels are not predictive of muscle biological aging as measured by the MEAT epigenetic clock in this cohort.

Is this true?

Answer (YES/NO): YES